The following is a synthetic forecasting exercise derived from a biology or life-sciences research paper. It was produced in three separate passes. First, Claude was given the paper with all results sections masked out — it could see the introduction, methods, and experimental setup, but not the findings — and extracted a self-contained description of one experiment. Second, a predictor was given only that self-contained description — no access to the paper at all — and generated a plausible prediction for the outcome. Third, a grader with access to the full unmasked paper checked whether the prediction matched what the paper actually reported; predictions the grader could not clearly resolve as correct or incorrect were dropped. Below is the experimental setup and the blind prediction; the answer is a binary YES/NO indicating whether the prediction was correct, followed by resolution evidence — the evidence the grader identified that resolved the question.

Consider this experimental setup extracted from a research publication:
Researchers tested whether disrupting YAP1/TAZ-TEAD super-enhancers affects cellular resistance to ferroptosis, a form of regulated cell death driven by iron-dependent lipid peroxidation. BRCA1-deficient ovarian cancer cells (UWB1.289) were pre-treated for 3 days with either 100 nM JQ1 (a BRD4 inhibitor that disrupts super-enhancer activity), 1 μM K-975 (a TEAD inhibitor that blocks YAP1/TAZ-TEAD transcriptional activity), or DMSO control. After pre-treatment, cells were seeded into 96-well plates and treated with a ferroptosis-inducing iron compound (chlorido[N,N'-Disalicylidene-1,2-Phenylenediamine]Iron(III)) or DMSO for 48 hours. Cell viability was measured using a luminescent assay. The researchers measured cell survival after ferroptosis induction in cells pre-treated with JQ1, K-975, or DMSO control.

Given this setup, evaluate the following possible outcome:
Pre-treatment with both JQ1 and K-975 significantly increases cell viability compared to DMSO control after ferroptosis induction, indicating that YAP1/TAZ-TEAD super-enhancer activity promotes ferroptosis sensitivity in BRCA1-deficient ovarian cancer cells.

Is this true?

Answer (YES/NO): NO